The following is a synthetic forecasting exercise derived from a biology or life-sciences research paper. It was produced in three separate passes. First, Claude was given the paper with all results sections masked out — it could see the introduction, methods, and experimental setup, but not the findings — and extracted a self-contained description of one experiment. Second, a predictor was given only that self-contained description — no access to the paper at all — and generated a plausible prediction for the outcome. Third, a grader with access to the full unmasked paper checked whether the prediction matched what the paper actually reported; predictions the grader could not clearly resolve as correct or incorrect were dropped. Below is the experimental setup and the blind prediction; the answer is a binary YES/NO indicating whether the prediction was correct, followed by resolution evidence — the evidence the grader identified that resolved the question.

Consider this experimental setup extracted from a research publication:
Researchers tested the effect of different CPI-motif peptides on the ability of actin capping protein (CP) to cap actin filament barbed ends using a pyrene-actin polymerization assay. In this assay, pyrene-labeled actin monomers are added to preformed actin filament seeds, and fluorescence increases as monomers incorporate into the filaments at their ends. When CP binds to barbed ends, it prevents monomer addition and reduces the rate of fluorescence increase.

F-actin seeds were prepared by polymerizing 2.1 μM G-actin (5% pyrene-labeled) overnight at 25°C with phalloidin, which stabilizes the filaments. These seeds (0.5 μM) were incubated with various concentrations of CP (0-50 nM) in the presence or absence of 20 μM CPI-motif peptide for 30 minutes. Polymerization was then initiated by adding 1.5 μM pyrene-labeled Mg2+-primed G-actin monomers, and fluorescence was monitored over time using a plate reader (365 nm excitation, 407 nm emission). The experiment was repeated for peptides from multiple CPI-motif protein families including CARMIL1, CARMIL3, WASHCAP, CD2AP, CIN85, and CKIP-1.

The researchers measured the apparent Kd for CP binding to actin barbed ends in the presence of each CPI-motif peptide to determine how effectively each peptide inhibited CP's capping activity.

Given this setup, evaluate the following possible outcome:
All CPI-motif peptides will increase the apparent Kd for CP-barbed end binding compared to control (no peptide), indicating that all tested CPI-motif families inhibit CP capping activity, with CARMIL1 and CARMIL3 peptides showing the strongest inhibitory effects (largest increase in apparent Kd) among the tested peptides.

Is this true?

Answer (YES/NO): NO